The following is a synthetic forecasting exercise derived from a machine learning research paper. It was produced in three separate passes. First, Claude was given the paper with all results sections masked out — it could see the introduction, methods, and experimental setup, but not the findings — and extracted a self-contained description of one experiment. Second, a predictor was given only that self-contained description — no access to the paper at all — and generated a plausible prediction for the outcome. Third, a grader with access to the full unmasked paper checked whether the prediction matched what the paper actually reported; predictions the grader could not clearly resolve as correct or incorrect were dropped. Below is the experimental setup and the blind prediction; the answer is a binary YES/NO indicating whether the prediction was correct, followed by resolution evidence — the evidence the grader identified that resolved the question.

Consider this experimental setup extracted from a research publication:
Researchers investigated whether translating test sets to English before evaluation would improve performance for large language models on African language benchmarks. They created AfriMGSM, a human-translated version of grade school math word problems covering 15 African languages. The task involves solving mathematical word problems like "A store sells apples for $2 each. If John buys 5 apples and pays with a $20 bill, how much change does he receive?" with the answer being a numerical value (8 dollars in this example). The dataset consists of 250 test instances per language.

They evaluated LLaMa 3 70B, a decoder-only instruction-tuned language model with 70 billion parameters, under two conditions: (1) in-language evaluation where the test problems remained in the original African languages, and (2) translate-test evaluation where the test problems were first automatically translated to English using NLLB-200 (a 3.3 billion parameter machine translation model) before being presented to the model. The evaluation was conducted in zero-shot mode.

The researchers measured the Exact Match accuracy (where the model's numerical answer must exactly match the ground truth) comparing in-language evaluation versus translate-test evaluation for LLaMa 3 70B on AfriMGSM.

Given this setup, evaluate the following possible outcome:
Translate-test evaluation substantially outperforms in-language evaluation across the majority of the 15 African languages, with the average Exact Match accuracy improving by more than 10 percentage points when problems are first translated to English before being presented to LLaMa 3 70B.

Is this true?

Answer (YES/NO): YES